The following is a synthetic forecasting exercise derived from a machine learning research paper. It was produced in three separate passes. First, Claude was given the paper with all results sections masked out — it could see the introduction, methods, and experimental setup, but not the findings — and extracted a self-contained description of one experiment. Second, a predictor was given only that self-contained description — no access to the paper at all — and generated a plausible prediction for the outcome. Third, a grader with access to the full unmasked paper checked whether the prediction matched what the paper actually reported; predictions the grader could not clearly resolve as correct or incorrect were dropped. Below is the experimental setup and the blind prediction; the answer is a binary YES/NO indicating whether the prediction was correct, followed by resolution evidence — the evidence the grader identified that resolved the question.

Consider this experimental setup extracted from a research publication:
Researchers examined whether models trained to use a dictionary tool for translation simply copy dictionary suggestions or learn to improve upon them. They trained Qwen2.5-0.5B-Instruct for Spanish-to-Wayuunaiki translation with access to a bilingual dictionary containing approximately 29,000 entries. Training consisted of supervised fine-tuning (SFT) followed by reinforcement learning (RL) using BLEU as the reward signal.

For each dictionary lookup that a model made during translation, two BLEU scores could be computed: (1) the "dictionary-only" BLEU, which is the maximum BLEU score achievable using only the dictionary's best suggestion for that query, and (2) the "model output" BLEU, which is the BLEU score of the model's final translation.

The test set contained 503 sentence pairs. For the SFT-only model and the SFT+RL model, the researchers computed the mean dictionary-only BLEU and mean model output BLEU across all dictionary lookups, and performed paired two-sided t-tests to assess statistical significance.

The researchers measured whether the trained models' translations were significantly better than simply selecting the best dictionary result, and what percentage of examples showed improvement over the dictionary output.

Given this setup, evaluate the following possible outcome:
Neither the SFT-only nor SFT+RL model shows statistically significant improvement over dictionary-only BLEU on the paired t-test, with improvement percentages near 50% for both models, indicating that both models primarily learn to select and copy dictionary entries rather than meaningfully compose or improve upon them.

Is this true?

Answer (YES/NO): NO